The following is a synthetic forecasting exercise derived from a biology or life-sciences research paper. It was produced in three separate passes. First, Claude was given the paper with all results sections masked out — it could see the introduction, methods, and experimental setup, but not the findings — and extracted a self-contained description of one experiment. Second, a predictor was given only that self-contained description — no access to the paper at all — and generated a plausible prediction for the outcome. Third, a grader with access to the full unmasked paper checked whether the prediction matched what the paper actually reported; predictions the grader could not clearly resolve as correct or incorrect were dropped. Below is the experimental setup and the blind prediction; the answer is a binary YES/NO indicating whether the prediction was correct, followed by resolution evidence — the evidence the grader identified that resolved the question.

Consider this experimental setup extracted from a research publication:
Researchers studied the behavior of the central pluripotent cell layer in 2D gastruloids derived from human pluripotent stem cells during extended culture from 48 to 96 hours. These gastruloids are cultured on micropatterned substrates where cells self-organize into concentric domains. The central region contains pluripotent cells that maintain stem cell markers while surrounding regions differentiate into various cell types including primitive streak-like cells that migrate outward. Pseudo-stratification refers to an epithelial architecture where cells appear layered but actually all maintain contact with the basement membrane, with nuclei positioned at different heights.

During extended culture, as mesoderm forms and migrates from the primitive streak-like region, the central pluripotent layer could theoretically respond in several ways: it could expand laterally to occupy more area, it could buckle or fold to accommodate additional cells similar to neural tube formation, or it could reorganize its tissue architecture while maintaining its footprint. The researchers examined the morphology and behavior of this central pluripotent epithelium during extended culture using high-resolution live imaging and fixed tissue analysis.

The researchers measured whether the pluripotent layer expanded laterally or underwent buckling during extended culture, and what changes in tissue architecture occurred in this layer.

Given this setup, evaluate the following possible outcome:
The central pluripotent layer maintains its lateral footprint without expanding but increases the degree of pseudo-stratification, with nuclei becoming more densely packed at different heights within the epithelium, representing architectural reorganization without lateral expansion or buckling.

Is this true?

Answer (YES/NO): YES